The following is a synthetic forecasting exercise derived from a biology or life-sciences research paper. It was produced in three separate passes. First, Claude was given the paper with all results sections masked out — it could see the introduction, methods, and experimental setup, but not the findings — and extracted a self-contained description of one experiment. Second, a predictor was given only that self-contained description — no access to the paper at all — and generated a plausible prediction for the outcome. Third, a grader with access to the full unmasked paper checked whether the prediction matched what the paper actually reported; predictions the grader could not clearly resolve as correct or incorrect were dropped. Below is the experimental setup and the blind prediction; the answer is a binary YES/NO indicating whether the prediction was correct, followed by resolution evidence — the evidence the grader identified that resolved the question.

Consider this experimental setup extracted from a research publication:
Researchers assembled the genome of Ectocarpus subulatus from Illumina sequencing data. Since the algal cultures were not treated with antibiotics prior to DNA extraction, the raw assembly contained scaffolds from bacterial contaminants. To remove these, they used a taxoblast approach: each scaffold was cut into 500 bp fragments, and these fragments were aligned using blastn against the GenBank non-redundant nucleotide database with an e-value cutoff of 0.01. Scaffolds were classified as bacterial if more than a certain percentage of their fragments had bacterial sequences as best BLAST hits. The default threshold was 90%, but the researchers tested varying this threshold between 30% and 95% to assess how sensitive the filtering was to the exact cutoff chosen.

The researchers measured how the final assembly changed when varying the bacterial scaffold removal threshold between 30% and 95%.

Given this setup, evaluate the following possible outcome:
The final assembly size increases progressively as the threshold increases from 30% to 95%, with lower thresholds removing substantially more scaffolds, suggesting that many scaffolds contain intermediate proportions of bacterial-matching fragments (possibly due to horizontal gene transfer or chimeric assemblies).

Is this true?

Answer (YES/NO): NO